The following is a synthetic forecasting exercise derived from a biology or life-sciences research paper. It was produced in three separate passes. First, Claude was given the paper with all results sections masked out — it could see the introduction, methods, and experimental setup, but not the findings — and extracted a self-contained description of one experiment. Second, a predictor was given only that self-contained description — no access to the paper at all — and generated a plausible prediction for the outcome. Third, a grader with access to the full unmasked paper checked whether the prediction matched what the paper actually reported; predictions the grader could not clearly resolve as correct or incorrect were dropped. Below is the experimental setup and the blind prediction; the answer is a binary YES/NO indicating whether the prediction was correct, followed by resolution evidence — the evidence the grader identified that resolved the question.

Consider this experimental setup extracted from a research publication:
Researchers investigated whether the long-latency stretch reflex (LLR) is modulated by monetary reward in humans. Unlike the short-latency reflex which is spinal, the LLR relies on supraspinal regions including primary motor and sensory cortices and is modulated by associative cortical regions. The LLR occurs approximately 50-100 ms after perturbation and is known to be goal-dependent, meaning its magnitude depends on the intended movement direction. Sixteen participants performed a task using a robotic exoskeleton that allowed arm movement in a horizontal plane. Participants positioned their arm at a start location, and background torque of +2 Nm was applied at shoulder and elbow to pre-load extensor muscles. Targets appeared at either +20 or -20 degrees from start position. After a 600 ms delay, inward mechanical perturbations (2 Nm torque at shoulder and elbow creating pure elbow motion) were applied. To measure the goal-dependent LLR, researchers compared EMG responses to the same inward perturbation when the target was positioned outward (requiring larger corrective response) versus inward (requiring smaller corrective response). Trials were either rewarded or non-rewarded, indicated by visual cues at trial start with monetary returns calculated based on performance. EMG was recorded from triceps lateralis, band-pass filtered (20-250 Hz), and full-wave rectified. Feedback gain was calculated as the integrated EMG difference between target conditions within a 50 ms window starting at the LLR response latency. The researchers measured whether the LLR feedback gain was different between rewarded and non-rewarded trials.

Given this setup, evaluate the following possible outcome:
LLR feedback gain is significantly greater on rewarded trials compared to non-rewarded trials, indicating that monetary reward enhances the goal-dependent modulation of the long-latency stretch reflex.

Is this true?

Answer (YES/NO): YES